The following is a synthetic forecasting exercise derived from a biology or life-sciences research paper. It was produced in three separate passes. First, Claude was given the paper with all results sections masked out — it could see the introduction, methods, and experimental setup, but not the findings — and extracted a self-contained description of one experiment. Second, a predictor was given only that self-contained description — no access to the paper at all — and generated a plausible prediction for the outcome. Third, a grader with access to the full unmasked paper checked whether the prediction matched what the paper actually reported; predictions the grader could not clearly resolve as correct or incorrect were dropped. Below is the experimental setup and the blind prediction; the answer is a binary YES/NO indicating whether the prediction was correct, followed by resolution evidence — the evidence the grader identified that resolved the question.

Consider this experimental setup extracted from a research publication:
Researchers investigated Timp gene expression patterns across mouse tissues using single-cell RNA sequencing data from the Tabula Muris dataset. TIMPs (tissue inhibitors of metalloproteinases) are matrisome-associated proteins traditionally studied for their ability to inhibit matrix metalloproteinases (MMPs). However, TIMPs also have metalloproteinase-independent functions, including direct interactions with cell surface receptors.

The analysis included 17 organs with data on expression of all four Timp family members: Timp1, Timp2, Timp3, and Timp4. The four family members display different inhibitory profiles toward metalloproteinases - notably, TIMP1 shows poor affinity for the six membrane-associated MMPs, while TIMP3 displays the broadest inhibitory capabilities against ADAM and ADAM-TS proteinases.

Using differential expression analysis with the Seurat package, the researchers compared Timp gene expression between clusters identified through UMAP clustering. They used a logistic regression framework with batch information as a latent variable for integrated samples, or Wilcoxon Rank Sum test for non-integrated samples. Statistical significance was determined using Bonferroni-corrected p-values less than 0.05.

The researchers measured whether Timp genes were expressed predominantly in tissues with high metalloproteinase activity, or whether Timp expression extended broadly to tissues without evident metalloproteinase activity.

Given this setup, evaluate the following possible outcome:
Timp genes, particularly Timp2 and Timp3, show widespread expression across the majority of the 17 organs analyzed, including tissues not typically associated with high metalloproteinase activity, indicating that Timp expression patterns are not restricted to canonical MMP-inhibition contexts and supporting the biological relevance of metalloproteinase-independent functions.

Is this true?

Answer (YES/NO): YES